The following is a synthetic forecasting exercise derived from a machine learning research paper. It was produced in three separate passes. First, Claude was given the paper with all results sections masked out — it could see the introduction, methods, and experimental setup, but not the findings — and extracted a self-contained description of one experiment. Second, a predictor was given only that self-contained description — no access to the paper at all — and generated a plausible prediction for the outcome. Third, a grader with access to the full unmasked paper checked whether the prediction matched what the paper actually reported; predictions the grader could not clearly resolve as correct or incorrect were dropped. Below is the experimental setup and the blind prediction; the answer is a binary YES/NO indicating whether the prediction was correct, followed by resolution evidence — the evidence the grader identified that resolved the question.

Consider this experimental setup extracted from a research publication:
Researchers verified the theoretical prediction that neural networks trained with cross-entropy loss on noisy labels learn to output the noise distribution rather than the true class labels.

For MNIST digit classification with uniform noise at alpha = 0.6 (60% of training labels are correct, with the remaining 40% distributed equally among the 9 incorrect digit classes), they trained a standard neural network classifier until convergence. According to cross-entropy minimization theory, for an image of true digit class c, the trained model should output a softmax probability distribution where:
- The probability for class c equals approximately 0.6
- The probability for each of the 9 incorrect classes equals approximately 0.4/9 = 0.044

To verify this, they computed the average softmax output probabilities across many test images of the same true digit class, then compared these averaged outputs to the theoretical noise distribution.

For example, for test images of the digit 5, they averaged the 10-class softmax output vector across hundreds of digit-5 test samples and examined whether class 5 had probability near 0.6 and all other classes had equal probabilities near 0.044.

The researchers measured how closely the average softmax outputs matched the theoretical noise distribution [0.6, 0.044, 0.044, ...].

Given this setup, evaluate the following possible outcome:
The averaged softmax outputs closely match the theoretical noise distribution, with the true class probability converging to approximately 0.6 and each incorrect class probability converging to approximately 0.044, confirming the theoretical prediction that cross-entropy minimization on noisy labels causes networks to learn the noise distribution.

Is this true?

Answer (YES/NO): YES